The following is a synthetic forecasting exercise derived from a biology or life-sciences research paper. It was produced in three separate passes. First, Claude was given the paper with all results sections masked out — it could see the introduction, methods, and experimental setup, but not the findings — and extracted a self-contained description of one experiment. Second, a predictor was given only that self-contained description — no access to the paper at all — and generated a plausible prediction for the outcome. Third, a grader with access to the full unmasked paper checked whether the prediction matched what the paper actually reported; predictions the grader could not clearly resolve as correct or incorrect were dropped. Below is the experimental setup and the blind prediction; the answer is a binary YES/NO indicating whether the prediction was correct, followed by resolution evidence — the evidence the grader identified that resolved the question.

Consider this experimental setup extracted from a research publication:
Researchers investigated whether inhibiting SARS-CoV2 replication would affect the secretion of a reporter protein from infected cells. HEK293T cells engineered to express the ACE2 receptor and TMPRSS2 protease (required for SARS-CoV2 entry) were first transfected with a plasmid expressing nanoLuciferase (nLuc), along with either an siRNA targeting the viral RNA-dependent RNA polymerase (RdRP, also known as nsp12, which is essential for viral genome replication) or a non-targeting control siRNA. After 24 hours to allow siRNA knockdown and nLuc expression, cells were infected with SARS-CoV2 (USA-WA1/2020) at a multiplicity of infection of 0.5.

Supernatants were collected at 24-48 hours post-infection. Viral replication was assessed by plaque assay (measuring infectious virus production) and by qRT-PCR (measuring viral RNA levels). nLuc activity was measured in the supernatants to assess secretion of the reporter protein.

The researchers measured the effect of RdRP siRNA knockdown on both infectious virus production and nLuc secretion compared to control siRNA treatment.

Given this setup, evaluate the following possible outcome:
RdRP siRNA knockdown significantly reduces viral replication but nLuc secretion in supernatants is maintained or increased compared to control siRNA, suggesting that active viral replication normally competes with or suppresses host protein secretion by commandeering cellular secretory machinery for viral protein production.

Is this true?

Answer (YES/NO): NO